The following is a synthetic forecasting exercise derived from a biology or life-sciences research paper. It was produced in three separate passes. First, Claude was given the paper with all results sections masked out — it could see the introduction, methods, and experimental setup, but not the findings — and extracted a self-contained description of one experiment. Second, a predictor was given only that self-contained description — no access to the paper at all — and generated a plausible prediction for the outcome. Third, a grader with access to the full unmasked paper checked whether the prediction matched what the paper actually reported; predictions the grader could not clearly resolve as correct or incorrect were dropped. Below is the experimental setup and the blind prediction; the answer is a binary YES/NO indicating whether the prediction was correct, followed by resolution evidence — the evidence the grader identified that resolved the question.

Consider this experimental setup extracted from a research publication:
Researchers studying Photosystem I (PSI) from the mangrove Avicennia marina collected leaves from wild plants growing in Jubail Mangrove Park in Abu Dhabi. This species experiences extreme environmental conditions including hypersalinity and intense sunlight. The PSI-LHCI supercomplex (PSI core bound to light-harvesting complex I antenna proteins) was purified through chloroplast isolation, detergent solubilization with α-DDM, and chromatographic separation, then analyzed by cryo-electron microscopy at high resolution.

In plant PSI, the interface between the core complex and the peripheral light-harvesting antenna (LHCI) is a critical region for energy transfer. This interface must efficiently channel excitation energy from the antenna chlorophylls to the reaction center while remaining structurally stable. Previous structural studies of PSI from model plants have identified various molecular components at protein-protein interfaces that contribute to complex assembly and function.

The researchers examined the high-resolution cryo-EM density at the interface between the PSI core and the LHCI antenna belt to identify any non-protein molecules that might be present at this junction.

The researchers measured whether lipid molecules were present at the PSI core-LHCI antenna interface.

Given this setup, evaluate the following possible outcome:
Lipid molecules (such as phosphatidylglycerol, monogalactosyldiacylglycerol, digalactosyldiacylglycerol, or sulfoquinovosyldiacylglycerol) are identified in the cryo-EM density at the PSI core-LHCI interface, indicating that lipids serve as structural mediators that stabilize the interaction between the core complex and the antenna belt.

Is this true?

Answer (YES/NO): YES